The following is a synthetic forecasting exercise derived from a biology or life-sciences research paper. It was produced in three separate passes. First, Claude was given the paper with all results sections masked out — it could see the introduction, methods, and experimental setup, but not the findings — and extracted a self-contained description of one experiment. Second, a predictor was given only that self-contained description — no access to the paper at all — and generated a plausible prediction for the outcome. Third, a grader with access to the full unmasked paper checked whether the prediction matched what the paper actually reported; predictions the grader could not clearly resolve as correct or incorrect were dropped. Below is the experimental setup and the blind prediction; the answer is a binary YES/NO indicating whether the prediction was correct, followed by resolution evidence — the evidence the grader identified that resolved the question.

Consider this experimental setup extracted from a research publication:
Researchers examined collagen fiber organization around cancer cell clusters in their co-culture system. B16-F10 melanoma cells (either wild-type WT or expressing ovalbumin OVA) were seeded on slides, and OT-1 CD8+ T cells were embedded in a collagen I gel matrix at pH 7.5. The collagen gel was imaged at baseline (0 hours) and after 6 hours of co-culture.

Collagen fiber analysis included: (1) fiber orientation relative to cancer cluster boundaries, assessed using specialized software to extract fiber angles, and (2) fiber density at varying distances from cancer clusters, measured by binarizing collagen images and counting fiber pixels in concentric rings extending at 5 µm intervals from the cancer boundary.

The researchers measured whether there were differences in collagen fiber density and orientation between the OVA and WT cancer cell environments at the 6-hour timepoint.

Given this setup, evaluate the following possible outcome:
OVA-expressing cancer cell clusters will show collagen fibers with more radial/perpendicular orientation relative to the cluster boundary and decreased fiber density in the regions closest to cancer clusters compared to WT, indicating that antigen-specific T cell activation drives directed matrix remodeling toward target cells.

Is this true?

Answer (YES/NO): NO